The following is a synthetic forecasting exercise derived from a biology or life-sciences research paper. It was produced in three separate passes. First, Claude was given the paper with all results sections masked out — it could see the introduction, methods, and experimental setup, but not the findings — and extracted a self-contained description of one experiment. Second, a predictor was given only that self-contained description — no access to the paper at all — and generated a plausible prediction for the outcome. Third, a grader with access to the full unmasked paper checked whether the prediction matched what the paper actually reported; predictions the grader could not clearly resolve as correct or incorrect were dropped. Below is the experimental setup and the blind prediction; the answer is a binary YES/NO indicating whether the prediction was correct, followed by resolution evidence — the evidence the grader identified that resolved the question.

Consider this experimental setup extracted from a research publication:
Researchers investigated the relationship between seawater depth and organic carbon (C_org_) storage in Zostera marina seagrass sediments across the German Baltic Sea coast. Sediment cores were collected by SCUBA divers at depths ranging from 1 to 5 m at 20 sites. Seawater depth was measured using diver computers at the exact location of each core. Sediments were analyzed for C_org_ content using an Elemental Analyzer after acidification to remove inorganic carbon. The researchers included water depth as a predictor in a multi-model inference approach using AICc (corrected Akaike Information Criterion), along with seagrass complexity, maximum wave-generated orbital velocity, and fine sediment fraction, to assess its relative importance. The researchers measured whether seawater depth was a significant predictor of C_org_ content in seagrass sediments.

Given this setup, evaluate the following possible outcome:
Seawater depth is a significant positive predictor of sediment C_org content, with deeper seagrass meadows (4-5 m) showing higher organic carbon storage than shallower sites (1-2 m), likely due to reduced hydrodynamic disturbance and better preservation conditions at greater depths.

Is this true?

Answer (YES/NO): NO